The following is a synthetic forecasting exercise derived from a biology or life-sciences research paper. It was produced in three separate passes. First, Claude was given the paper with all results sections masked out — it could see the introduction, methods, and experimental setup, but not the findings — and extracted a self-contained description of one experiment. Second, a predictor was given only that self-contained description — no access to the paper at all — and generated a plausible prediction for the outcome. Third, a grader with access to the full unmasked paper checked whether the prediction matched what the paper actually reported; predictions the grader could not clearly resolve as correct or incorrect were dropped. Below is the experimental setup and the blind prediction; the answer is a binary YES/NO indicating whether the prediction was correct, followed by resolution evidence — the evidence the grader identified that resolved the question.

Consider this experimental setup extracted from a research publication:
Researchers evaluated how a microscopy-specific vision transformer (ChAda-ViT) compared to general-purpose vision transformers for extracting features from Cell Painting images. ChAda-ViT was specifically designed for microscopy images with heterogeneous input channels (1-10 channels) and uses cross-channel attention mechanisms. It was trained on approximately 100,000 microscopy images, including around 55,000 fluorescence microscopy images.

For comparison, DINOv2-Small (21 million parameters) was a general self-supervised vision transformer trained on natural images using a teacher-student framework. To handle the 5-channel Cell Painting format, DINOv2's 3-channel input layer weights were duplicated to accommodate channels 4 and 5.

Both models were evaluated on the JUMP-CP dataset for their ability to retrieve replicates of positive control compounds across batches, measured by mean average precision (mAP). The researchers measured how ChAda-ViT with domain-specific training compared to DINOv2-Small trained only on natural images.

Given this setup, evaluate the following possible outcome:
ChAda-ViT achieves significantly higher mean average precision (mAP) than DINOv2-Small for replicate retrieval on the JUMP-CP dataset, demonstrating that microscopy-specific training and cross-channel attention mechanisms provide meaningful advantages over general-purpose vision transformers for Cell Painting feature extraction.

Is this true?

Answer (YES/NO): NO